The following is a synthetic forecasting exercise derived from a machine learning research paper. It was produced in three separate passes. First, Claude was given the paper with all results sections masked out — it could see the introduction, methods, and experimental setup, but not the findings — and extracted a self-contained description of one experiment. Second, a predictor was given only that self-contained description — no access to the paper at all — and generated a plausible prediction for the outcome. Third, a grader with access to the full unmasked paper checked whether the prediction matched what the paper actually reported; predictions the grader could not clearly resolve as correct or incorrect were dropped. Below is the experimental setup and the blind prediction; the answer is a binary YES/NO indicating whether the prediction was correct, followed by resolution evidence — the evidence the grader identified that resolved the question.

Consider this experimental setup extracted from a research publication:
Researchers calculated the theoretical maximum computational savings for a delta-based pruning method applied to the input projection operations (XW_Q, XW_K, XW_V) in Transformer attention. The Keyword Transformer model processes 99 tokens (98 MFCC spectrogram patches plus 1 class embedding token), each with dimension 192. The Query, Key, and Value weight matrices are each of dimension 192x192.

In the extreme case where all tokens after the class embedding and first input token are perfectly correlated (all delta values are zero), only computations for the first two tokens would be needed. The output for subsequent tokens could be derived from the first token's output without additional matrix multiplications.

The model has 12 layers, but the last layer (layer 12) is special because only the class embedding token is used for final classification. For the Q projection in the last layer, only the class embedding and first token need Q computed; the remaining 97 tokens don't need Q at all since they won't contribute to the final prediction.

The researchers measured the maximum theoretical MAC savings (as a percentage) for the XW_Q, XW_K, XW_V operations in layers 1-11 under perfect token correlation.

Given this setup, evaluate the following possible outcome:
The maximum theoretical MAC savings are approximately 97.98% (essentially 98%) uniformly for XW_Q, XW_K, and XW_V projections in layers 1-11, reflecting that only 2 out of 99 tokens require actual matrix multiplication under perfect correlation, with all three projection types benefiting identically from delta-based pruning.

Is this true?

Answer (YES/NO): YES